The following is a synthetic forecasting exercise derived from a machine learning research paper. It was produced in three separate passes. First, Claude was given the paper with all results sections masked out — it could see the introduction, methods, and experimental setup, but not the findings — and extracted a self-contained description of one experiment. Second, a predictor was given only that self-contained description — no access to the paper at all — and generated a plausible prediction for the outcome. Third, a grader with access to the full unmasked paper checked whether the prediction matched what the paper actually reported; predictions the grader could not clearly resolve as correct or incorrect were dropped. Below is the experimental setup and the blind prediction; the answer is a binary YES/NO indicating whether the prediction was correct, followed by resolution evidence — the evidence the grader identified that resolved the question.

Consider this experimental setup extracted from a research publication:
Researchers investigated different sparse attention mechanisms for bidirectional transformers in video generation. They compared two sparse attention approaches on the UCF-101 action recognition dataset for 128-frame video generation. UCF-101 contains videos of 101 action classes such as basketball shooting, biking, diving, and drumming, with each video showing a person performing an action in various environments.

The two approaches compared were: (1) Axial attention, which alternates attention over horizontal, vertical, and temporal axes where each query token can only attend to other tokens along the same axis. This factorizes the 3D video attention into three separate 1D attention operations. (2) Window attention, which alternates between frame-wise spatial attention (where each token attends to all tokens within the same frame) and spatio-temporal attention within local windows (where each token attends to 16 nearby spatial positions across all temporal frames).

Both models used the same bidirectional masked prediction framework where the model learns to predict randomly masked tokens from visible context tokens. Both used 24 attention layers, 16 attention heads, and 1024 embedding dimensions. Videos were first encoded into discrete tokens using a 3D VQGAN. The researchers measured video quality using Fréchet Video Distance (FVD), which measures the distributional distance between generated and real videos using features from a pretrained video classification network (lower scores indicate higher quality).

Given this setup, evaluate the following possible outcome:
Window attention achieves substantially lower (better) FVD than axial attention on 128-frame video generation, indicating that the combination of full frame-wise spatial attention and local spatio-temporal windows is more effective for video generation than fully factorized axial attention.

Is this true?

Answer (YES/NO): NO